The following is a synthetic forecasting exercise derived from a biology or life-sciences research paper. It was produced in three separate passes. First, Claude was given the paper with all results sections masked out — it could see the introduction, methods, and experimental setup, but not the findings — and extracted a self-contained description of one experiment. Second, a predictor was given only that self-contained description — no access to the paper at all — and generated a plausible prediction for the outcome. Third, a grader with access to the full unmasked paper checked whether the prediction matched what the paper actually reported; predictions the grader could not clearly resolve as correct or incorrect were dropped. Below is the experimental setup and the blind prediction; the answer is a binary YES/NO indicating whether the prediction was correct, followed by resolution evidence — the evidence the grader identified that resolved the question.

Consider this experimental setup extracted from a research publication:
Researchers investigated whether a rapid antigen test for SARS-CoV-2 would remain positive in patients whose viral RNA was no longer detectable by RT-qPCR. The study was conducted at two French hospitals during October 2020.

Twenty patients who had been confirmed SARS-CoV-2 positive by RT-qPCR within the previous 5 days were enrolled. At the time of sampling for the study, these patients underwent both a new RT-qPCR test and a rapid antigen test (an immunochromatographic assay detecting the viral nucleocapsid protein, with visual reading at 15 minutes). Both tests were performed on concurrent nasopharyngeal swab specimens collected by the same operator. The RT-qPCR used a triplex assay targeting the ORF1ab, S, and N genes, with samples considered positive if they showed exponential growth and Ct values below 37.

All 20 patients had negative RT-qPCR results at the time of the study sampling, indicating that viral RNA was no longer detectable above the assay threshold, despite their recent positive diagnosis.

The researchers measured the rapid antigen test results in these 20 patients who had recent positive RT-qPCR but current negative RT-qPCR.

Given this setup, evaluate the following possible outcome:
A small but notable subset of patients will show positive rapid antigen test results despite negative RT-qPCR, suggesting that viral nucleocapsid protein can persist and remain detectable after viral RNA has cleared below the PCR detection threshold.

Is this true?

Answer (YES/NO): NO